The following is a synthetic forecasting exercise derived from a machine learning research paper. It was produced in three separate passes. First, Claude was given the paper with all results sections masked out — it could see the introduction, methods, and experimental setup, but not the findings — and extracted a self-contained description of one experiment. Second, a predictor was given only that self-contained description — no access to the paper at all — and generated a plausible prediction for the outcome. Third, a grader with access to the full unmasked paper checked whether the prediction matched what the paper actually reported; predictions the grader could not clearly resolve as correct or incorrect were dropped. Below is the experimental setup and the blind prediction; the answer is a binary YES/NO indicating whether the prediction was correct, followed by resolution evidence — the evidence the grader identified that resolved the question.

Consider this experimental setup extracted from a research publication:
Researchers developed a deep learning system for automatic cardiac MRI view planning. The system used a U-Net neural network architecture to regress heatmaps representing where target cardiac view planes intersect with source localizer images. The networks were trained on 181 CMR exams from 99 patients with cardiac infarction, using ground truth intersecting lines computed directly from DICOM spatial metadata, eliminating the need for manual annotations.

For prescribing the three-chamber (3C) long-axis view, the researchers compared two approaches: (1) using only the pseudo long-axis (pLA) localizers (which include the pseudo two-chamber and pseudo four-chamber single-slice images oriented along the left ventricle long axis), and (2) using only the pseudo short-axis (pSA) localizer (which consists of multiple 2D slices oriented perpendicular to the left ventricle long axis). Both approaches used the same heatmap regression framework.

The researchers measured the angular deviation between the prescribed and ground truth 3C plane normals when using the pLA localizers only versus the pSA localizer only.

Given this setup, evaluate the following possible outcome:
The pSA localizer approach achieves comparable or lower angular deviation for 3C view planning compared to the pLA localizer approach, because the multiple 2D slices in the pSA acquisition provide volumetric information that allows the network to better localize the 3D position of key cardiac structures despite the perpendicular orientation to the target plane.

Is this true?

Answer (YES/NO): YES